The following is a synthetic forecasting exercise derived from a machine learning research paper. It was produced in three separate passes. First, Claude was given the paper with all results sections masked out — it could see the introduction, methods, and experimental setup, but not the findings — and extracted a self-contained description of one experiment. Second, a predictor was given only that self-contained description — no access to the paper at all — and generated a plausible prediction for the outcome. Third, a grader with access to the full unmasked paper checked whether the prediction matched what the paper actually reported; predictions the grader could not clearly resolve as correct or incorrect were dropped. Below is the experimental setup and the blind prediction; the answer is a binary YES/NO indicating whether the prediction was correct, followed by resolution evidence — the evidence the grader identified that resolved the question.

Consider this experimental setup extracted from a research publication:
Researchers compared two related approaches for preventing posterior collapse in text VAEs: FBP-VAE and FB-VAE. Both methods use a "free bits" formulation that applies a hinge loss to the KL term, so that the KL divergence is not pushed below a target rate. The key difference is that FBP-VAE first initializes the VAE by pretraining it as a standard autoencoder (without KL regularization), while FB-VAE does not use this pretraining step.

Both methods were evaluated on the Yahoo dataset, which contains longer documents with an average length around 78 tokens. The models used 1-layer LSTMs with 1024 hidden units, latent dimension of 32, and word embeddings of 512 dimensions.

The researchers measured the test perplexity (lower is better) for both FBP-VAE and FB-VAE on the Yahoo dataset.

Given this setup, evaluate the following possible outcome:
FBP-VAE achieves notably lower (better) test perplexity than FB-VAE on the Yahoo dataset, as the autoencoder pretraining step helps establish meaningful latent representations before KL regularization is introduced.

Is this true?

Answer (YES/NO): NO